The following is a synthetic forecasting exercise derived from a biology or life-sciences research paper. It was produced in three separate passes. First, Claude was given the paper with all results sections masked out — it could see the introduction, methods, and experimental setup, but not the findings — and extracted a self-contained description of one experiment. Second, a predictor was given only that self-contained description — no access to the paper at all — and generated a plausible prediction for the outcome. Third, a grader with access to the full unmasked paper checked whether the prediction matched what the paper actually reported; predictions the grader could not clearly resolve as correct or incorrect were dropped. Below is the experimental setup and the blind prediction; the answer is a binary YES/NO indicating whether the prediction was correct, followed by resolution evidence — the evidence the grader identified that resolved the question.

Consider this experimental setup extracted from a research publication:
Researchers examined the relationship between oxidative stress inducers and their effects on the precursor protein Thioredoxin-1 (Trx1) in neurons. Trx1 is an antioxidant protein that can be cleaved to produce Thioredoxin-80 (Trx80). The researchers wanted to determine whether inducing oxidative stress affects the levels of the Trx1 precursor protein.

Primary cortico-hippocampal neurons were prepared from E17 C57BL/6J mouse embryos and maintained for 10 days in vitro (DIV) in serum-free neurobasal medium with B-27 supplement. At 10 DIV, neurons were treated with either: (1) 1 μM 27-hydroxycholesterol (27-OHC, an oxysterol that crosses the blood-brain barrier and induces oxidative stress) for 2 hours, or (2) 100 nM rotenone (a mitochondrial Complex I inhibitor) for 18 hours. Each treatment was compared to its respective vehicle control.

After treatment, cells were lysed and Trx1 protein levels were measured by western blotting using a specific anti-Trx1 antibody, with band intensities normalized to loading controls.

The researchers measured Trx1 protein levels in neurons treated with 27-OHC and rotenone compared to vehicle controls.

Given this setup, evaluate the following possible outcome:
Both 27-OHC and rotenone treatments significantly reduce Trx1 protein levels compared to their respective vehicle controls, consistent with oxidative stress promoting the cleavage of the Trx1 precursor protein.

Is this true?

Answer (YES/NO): NO